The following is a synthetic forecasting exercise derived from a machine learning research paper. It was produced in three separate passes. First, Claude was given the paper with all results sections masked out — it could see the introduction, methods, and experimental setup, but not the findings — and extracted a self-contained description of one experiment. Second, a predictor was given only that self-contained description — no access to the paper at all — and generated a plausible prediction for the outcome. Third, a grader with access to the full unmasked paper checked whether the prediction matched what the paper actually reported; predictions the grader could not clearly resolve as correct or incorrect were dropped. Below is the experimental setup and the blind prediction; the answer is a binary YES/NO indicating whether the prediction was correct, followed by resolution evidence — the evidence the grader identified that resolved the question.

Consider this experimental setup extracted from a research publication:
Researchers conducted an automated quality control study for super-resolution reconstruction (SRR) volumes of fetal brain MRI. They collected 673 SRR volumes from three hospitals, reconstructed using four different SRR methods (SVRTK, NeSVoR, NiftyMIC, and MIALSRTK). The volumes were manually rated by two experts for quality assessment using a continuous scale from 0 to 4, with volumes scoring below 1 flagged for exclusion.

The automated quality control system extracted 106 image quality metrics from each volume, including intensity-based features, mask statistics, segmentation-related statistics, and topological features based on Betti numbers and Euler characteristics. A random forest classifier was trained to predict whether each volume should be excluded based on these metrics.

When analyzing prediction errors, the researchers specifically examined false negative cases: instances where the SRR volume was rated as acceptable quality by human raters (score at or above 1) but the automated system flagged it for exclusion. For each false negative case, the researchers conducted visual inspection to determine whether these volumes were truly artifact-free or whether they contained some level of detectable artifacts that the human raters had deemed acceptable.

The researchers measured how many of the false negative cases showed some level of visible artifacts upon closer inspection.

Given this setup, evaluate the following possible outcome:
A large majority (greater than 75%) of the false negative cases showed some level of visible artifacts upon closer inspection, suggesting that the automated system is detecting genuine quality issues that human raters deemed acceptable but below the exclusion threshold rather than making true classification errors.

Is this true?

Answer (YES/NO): YES